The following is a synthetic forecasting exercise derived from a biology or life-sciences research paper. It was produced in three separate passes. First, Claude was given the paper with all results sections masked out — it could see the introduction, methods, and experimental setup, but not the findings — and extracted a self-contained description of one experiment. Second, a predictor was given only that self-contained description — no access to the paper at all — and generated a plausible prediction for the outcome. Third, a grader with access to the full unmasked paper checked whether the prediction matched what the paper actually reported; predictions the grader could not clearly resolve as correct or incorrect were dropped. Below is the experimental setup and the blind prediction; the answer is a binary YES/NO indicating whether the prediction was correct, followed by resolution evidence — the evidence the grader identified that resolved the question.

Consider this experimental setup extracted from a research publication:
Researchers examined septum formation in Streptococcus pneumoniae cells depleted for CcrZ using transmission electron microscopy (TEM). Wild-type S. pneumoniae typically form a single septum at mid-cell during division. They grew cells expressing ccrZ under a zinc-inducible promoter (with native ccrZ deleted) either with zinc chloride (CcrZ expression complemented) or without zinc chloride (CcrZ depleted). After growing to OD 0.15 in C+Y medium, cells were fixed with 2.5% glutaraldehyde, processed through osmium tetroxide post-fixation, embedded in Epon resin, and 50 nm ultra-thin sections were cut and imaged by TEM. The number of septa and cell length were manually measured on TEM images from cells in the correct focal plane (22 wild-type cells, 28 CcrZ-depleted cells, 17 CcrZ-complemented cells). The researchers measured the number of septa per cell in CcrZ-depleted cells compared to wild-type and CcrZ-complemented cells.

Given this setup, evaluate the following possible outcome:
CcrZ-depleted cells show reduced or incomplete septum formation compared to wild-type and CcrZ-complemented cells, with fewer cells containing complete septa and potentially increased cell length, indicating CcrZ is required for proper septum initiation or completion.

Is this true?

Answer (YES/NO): NO